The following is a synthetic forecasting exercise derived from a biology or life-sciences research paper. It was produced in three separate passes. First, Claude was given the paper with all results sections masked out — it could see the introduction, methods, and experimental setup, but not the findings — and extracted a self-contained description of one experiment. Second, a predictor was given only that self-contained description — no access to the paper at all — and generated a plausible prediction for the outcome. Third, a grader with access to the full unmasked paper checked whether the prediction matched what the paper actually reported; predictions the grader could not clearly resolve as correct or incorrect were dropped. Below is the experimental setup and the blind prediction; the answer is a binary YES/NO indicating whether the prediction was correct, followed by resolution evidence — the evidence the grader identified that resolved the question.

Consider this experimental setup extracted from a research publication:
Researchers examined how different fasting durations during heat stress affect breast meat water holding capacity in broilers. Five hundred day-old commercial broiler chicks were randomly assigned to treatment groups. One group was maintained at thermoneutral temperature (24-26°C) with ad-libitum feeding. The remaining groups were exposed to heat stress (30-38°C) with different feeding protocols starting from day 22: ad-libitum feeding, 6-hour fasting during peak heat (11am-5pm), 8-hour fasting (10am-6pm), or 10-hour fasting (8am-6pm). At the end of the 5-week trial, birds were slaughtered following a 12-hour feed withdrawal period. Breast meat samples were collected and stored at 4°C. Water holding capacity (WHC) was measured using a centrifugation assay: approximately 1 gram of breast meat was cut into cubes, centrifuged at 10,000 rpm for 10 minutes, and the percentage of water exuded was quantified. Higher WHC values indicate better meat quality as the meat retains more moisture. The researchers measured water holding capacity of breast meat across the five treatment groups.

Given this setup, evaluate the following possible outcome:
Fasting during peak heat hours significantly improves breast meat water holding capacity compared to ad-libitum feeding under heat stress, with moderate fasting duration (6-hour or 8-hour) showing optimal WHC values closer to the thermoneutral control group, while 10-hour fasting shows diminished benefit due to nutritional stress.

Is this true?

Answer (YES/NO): NO